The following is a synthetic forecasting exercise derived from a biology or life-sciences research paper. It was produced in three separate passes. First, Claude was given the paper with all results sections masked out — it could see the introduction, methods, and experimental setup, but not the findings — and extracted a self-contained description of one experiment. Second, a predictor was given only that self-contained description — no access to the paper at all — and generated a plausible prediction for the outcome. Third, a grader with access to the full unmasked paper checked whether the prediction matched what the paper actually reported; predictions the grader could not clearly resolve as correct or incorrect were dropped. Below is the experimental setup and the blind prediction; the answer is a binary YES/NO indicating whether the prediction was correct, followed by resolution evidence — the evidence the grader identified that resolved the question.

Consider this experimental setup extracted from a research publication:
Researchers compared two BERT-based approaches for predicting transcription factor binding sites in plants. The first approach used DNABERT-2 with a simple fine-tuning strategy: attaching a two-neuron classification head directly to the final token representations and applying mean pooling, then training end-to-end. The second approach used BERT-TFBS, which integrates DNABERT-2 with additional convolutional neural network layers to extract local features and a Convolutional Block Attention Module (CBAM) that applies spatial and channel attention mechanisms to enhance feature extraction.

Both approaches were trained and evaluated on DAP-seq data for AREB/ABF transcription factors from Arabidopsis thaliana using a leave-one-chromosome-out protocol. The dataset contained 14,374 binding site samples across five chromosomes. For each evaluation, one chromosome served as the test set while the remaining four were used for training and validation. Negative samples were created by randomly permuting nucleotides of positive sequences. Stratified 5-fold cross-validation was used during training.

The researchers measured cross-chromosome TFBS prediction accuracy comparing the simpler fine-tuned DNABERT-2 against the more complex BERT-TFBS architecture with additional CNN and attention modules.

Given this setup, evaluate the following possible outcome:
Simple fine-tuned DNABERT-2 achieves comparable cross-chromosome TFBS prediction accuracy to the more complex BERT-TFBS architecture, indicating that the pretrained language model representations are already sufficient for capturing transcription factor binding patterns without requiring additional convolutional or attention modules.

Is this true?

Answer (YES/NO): YES